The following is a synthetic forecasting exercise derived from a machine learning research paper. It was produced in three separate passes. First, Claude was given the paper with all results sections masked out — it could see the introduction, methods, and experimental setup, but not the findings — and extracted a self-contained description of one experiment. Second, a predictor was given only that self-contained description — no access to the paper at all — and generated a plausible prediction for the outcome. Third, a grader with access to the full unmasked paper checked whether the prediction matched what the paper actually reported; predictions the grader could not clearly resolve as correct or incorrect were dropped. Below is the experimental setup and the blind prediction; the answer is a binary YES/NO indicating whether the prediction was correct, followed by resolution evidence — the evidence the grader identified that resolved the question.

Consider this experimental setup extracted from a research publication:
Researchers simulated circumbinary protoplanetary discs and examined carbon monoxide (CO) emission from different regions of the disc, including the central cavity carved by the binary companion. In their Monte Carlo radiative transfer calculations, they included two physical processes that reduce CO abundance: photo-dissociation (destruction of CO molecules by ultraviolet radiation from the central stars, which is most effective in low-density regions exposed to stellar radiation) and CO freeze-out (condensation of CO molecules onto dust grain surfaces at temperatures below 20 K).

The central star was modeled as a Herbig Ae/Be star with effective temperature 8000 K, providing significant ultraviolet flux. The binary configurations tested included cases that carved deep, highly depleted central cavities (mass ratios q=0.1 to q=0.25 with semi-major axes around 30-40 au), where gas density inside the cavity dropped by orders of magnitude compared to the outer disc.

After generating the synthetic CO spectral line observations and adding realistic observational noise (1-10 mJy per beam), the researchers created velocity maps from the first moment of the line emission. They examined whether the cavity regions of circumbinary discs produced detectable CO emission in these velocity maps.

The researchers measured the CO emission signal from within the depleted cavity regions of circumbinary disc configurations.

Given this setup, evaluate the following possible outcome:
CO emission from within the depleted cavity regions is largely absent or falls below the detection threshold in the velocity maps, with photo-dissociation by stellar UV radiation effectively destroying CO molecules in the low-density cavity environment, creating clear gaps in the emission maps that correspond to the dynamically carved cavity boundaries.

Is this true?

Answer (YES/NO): YES